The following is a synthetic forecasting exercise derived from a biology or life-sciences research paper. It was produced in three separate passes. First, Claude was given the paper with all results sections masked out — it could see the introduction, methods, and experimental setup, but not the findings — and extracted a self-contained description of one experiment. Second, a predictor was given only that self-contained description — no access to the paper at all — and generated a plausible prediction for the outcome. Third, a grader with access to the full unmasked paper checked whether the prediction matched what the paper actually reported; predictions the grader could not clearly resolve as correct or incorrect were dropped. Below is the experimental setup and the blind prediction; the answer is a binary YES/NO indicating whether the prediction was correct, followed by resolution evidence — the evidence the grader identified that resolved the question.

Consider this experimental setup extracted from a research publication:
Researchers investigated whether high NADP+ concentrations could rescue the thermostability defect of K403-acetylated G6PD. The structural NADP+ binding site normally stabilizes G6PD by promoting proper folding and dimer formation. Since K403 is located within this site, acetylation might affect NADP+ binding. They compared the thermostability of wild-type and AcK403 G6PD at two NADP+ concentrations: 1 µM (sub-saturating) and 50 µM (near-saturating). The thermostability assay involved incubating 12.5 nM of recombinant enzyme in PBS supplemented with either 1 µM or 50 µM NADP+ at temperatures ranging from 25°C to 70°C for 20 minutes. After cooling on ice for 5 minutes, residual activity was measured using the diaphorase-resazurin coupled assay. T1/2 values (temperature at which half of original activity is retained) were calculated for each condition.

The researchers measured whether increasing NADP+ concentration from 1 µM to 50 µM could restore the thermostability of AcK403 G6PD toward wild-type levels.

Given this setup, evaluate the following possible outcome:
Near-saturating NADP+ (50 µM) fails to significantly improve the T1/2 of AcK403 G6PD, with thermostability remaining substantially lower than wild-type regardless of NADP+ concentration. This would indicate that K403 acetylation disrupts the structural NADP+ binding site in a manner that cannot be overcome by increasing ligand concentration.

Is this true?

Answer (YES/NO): NO